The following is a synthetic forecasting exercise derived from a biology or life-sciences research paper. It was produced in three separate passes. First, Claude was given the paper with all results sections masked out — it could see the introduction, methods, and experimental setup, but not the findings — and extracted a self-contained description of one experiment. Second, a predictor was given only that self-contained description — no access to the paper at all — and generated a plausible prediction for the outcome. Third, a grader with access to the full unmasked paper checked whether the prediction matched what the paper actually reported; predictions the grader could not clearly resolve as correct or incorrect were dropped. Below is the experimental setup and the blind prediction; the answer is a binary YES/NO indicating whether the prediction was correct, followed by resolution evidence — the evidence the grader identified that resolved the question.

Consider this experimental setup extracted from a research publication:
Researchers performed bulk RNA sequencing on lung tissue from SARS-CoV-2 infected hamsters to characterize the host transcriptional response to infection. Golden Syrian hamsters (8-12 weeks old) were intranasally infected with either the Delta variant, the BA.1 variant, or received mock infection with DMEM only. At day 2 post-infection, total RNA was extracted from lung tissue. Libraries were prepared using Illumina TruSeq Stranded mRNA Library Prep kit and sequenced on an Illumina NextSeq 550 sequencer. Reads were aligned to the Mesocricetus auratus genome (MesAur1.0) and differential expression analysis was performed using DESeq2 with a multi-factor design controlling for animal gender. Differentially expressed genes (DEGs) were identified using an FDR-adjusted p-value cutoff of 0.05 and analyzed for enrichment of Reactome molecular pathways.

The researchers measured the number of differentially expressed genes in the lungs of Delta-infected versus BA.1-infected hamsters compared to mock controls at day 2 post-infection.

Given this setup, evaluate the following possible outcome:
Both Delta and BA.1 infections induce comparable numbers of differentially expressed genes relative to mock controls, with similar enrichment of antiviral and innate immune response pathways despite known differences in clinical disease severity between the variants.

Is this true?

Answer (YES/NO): NO